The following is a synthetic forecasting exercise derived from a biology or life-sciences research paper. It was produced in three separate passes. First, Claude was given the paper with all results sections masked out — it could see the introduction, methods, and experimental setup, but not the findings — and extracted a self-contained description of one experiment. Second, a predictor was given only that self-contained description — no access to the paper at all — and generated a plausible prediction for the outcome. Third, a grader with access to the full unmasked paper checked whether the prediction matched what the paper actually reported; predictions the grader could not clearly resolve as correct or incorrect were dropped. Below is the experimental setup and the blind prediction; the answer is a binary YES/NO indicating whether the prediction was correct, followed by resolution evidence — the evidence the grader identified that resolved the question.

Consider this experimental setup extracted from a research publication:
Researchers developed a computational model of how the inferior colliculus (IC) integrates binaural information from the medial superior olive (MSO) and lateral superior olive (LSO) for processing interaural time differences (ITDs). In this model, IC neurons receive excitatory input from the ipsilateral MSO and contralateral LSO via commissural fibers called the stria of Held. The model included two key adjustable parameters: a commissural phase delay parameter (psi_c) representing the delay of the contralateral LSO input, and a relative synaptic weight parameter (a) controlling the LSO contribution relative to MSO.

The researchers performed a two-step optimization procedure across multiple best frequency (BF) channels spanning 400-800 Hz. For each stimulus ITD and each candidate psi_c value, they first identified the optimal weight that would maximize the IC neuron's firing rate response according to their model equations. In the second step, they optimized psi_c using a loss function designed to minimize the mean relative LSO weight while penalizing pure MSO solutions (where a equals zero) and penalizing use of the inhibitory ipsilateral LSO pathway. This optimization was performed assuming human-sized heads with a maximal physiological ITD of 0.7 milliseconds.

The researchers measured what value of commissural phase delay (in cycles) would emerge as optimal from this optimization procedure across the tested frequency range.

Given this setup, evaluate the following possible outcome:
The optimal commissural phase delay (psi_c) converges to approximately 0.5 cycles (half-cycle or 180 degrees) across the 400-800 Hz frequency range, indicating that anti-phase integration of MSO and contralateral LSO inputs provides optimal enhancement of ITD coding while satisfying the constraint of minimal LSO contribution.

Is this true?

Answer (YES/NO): NO